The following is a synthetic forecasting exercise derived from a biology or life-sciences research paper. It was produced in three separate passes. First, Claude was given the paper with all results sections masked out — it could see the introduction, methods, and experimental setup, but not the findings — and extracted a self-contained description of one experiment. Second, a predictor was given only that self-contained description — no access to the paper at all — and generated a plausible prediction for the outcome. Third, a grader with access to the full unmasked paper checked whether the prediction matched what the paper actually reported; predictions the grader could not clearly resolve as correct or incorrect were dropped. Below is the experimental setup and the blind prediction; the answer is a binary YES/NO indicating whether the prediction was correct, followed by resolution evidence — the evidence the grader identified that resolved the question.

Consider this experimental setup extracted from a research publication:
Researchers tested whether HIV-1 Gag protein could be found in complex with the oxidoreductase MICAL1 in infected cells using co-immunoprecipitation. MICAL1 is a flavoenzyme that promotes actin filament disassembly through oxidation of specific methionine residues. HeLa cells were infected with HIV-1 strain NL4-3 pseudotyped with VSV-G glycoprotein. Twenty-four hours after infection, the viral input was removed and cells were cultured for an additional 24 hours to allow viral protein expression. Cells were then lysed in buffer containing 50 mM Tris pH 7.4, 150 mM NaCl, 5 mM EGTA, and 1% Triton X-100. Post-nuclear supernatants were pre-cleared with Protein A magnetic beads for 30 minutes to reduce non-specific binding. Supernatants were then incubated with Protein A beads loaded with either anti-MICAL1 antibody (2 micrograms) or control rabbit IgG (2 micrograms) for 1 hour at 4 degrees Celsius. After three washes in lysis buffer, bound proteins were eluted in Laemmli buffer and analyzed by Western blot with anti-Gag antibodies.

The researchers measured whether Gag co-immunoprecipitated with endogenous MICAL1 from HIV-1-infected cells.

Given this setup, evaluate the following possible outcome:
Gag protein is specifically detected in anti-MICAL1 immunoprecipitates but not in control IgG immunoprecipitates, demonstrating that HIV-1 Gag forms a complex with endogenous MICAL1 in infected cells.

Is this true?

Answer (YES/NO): YES